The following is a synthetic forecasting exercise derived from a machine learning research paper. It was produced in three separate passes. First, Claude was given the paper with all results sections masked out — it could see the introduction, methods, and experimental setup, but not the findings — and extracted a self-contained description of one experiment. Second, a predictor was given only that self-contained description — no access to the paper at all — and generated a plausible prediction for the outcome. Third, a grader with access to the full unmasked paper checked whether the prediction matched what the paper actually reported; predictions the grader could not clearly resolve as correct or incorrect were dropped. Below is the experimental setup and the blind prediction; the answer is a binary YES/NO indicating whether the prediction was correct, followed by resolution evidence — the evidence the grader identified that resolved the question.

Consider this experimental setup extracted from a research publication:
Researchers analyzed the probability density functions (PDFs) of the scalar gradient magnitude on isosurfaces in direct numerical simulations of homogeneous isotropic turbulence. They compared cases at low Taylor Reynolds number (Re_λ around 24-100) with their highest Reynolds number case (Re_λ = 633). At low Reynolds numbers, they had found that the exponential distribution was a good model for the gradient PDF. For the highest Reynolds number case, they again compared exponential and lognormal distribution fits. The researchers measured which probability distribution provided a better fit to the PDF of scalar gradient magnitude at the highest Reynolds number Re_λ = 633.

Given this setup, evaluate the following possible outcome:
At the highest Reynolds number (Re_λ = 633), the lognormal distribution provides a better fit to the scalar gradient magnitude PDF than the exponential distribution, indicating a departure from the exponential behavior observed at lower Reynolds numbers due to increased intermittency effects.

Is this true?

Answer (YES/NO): YES